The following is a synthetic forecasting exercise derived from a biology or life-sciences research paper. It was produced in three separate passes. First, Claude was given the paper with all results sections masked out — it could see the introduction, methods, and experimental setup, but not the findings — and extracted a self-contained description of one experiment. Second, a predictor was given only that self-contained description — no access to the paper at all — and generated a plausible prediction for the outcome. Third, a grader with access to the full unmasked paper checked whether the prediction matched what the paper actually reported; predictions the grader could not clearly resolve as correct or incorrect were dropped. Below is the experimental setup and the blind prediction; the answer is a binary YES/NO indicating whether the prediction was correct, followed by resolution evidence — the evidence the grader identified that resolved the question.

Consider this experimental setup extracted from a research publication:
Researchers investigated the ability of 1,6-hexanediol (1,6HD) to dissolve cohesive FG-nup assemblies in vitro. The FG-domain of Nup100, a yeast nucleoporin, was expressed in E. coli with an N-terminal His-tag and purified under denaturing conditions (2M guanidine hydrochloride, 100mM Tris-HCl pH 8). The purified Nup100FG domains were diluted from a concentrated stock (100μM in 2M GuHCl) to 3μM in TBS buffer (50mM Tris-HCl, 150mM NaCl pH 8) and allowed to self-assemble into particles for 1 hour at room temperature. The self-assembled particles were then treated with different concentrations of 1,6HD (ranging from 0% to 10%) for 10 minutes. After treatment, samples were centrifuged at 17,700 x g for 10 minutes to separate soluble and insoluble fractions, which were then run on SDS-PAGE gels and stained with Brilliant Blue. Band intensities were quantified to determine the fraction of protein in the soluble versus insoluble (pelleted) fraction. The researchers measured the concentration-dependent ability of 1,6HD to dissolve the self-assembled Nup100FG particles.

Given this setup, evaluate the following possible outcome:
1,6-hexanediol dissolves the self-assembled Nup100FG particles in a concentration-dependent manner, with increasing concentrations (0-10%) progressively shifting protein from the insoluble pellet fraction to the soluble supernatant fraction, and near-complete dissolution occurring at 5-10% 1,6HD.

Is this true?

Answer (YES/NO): NO